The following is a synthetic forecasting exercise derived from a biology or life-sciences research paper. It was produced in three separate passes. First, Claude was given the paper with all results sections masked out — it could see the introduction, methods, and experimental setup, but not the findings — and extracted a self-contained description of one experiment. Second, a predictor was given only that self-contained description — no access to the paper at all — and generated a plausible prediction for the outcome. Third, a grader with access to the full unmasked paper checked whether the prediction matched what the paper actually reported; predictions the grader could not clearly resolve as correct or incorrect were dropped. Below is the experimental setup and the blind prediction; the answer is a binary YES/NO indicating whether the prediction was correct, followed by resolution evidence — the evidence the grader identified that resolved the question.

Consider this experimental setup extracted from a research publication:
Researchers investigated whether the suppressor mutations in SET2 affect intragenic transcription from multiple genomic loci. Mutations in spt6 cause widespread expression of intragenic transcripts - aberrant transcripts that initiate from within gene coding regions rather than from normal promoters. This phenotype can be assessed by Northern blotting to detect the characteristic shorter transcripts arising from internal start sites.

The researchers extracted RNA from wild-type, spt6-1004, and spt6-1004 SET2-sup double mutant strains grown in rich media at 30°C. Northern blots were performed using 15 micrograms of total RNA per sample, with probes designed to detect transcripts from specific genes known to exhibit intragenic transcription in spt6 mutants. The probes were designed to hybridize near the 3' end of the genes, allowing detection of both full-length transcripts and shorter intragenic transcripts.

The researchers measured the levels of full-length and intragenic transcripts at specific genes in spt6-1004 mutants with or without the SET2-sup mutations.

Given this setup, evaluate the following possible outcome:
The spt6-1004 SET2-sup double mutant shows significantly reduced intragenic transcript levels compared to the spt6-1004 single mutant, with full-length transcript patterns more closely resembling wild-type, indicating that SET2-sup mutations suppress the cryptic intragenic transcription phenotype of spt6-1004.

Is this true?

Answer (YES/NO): YES